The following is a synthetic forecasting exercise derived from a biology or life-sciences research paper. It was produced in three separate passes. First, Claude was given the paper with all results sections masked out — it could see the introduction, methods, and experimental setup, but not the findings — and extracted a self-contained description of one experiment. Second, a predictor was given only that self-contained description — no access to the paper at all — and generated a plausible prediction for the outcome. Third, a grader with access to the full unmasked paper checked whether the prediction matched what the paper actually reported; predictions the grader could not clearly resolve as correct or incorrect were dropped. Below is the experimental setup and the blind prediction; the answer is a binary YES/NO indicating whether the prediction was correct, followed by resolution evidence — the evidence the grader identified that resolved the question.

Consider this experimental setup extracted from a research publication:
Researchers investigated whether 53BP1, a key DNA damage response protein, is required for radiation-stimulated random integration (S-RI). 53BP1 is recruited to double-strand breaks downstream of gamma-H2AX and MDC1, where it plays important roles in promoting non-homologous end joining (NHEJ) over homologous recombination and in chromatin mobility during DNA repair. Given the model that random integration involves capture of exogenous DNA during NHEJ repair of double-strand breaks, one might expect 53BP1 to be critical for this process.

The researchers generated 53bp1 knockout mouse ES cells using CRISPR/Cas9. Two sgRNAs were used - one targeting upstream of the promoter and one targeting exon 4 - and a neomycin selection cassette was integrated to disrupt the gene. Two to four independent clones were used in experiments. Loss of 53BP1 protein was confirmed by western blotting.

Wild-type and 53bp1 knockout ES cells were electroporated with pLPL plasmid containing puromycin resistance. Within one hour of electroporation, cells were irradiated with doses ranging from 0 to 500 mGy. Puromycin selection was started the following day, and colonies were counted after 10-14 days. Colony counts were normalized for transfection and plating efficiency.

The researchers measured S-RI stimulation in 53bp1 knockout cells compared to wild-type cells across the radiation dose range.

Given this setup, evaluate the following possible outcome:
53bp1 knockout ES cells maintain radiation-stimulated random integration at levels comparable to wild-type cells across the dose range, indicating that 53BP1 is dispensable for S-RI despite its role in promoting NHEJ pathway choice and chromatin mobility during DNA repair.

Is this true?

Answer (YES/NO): YES